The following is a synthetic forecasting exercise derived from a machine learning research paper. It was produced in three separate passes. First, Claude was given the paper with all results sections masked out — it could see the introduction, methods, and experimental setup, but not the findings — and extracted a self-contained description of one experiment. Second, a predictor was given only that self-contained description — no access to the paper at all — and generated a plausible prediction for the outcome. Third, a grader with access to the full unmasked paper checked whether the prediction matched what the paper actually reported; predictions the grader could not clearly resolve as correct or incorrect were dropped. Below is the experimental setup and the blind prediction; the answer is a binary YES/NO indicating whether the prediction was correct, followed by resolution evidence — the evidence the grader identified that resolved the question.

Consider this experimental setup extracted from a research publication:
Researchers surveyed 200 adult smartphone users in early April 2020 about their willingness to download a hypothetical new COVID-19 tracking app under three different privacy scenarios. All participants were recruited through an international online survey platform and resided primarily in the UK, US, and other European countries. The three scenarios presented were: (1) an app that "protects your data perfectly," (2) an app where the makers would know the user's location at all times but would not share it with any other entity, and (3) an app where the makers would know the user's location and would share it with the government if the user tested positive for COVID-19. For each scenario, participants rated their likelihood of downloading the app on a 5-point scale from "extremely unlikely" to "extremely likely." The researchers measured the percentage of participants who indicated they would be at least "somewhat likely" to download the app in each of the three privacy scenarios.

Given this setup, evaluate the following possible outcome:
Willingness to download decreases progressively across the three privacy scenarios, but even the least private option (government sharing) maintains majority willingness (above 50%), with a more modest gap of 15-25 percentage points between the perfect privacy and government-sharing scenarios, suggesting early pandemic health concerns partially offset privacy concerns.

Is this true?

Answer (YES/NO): NO